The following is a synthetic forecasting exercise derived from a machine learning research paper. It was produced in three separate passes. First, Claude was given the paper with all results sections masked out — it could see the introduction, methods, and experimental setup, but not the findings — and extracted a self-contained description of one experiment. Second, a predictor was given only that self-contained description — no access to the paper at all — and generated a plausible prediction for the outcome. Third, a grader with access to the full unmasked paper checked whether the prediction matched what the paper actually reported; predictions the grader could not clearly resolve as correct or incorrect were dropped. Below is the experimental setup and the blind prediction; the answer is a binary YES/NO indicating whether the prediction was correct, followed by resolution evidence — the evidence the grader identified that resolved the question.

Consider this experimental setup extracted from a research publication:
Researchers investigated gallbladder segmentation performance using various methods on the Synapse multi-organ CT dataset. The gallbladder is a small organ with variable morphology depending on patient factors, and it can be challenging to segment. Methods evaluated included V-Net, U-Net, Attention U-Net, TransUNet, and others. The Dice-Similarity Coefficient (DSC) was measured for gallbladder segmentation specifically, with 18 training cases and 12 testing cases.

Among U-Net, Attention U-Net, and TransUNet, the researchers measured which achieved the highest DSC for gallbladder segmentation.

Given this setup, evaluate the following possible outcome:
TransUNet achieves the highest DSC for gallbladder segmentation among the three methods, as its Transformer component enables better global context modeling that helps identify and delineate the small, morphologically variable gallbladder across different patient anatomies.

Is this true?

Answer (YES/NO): NO